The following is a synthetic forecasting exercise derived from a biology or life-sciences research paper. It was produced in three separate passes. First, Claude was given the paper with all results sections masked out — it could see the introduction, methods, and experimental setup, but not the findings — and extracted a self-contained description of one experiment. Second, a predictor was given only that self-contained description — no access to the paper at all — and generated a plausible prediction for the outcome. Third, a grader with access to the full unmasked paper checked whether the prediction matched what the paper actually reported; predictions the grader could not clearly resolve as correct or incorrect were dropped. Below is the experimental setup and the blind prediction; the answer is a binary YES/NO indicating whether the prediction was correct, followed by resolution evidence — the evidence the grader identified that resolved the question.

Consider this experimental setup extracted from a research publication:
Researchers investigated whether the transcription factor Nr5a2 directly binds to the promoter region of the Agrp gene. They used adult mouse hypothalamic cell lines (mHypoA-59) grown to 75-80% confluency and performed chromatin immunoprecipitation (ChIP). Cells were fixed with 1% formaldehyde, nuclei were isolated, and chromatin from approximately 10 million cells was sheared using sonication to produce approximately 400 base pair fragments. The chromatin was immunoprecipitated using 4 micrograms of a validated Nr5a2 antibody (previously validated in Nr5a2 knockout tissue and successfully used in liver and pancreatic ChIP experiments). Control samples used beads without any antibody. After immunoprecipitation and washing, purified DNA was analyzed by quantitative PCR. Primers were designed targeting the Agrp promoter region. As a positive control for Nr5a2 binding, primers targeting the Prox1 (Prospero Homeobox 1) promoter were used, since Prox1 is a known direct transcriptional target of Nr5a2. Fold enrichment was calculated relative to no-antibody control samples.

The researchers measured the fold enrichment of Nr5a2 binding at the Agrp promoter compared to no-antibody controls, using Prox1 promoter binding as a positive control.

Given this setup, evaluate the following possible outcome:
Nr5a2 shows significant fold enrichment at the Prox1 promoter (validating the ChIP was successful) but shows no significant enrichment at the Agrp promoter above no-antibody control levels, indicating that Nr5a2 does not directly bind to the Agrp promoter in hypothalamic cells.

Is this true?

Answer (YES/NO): NO